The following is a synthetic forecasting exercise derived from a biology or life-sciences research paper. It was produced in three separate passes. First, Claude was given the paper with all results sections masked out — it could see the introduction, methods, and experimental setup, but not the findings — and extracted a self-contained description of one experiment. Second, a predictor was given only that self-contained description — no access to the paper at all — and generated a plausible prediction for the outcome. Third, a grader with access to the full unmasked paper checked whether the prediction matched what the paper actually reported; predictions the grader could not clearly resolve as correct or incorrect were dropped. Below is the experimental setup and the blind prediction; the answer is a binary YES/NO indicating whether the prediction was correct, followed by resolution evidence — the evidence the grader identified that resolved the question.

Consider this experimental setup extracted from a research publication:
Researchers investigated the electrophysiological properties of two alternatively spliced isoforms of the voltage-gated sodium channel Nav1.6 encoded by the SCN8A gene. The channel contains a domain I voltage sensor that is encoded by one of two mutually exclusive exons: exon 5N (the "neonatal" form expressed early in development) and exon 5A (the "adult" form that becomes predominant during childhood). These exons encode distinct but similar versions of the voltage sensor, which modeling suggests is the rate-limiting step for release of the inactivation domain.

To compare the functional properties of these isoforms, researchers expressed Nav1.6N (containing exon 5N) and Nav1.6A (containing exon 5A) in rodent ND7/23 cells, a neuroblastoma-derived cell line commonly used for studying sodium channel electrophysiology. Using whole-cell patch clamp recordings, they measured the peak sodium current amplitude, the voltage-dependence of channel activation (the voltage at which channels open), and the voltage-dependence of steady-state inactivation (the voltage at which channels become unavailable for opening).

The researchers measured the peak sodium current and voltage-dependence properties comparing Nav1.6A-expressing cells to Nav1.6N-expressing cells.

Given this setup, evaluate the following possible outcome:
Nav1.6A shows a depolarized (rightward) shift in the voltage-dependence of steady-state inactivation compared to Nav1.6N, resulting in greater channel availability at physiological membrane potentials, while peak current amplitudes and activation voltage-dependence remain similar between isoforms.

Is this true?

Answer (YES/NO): NO